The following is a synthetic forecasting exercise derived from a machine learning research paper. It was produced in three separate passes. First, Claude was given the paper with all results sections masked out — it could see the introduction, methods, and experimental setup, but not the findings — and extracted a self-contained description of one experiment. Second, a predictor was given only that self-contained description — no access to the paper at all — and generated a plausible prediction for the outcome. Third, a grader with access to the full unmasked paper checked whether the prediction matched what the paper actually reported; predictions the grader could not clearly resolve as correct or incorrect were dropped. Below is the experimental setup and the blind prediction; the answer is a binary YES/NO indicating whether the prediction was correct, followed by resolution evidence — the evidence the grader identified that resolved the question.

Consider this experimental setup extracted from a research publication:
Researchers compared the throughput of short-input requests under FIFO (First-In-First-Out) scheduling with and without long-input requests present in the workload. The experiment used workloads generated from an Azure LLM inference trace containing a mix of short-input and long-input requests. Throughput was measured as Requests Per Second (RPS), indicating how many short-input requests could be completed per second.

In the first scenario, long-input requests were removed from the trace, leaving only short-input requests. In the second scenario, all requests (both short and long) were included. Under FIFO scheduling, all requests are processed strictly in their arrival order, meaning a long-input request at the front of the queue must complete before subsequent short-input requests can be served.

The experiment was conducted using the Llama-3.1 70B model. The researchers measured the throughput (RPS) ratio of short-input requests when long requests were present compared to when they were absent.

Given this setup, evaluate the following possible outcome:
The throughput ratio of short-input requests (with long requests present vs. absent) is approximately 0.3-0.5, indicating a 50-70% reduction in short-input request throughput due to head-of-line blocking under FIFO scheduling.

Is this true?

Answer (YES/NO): NO